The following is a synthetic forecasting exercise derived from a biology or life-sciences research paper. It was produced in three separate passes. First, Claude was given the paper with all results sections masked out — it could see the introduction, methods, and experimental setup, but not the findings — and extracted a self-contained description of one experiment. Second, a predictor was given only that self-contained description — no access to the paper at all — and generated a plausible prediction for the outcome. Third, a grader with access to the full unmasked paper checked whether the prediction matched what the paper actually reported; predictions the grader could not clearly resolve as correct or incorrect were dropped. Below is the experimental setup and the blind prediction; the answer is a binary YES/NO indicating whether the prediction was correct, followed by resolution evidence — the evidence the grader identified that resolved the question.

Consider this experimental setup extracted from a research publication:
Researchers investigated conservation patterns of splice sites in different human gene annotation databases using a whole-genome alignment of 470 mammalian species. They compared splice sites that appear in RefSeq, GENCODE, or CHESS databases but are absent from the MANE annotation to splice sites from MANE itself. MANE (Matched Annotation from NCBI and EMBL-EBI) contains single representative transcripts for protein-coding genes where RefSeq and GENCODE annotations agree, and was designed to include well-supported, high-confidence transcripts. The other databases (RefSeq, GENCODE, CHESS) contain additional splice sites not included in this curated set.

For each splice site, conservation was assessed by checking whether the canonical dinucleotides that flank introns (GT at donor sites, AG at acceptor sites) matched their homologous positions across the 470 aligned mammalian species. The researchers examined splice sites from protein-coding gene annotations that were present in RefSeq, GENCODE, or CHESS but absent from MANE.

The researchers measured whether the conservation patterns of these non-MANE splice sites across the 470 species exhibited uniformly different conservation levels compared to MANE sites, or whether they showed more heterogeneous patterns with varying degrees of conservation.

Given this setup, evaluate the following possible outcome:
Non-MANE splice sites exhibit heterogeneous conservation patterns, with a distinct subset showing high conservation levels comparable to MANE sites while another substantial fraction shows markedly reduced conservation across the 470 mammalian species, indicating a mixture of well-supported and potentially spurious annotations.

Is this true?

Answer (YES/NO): YES